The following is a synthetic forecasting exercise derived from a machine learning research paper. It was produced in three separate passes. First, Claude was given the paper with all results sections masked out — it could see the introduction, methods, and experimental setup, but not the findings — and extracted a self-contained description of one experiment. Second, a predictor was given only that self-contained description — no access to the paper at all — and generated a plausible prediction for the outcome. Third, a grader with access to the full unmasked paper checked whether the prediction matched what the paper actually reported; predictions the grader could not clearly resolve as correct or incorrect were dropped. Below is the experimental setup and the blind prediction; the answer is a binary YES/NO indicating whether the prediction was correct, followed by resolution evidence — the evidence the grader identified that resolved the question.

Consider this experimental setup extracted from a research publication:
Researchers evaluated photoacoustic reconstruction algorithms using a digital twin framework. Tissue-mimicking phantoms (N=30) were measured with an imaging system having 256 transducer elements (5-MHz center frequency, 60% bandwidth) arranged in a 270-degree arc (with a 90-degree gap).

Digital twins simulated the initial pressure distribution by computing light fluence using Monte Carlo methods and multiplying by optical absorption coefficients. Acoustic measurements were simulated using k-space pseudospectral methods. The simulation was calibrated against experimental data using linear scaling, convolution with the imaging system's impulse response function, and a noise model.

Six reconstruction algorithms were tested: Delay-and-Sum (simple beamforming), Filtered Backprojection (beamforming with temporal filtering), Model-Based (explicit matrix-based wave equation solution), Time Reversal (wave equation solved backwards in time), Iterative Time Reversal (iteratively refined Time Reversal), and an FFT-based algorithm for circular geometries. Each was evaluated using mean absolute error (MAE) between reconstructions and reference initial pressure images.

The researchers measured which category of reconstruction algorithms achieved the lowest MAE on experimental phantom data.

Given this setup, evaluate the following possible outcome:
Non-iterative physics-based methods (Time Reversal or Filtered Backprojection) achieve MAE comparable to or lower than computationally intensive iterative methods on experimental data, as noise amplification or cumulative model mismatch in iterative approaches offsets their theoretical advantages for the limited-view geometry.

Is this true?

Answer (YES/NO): NO